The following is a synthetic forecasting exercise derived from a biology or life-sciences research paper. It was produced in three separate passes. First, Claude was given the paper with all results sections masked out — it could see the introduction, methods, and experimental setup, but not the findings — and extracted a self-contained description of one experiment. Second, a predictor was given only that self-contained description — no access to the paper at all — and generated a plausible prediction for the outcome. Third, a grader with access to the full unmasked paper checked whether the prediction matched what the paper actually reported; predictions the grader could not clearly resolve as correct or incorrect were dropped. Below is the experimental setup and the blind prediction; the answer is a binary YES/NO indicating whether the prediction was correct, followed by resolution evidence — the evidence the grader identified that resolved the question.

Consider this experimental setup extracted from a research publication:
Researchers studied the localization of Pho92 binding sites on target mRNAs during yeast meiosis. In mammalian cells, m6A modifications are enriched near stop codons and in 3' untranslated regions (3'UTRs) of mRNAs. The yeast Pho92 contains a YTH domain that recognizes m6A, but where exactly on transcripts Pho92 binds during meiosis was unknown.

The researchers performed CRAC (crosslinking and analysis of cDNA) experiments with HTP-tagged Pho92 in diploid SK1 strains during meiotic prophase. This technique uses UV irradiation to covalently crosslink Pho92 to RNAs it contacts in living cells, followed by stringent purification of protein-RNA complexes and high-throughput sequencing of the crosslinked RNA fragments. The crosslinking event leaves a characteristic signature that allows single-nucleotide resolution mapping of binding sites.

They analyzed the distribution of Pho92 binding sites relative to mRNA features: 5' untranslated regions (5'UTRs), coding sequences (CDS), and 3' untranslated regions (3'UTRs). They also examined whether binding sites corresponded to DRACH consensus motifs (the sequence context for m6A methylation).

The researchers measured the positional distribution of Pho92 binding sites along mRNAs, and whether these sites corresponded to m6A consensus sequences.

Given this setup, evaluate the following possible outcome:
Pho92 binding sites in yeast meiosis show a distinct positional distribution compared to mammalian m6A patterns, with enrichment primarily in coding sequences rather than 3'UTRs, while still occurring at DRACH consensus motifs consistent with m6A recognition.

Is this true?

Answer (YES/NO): NO